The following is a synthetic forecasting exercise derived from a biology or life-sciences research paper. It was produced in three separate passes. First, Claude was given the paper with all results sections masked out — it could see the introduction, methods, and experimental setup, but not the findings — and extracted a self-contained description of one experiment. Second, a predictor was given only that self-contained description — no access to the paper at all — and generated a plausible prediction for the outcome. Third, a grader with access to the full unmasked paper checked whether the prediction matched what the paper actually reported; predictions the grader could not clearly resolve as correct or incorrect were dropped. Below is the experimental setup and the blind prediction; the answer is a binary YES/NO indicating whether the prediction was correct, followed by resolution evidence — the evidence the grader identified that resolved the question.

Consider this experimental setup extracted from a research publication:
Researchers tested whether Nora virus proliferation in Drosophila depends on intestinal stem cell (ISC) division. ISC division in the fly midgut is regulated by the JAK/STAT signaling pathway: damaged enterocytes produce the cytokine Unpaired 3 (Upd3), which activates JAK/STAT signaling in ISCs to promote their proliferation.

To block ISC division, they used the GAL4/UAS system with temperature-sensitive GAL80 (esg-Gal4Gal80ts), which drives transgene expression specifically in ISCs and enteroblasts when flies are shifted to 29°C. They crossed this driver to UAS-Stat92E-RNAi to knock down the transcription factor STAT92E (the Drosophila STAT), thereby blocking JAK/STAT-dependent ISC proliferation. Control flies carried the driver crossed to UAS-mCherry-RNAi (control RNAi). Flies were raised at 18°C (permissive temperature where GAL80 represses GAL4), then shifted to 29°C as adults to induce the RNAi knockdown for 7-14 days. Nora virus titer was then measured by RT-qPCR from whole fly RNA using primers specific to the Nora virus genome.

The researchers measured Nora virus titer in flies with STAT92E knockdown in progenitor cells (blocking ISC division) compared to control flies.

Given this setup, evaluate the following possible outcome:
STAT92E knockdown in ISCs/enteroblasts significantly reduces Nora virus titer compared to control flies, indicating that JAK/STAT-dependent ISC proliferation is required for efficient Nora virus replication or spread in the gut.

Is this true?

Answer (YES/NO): YES